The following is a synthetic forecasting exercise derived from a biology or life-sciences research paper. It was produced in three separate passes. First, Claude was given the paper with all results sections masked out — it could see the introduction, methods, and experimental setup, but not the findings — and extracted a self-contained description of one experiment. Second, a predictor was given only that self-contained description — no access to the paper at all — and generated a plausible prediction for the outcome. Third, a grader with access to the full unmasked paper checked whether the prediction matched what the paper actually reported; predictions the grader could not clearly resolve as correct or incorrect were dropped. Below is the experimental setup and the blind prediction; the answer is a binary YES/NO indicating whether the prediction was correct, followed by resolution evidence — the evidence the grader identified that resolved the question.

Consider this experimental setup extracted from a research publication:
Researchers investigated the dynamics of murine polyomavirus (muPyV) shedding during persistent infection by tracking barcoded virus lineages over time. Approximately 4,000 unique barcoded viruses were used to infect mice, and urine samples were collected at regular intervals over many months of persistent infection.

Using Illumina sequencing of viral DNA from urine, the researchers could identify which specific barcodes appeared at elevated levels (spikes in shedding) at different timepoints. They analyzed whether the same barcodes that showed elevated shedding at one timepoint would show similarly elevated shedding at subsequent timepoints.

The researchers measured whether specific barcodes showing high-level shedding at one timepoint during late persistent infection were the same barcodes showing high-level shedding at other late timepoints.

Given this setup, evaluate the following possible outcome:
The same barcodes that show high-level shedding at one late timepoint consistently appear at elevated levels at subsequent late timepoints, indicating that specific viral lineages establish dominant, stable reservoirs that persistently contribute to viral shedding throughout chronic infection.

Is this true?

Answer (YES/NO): NO